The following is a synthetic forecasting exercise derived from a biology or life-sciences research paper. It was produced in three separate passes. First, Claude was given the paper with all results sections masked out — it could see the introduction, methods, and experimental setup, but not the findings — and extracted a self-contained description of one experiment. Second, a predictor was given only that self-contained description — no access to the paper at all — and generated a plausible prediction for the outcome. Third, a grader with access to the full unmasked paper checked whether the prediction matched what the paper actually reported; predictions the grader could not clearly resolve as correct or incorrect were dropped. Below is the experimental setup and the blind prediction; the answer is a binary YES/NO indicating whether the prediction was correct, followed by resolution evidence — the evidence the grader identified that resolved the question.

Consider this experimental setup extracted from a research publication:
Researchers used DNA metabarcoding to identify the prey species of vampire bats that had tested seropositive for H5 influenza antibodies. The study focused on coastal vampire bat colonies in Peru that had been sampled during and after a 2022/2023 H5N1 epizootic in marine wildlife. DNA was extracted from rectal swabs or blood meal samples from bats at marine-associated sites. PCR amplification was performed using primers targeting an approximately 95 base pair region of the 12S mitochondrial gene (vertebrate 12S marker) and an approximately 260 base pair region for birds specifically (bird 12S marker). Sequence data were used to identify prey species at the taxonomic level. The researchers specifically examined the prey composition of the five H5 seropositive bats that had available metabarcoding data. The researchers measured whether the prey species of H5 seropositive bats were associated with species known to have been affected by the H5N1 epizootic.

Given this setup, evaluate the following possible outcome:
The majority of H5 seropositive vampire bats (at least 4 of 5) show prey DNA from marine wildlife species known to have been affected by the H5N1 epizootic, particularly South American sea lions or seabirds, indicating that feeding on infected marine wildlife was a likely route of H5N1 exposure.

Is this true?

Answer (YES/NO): YES